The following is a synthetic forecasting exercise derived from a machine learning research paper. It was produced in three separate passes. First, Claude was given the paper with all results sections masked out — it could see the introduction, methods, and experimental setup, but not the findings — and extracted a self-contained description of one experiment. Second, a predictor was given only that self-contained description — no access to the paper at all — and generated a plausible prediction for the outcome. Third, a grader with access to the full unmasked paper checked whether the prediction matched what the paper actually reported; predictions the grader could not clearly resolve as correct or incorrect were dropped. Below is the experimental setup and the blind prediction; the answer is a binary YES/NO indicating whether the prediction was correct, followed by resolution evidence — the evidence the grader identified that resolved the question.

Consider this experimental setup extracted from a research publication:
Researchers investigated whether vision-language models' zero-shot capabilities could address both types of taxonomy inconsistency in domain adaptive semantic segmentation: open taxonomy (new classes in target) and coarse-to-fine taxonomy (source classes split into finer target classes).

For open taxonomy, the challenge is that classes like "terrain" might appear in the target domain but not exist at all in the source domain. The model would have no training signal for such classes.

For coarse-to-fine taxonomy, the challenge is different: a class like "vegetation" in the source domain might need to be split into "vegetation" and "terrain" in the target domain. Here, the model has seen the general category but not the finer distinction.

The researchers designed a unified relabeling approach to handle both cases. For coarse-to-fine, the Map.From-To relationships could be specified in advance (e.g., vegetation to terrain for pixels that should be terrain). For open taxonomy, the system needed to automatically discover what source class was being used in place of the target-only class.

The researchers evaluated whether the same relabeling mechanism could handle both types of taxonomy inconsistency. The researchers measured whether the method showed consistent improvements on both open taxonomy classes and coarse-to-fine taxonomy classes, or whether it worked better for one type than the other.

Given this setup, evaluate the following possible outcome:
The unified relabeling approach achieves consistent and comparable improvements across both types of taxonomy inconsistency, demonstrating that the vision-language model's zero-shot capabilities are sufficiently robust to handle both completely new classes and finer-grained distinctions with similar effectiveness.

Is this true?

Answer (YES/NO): NO